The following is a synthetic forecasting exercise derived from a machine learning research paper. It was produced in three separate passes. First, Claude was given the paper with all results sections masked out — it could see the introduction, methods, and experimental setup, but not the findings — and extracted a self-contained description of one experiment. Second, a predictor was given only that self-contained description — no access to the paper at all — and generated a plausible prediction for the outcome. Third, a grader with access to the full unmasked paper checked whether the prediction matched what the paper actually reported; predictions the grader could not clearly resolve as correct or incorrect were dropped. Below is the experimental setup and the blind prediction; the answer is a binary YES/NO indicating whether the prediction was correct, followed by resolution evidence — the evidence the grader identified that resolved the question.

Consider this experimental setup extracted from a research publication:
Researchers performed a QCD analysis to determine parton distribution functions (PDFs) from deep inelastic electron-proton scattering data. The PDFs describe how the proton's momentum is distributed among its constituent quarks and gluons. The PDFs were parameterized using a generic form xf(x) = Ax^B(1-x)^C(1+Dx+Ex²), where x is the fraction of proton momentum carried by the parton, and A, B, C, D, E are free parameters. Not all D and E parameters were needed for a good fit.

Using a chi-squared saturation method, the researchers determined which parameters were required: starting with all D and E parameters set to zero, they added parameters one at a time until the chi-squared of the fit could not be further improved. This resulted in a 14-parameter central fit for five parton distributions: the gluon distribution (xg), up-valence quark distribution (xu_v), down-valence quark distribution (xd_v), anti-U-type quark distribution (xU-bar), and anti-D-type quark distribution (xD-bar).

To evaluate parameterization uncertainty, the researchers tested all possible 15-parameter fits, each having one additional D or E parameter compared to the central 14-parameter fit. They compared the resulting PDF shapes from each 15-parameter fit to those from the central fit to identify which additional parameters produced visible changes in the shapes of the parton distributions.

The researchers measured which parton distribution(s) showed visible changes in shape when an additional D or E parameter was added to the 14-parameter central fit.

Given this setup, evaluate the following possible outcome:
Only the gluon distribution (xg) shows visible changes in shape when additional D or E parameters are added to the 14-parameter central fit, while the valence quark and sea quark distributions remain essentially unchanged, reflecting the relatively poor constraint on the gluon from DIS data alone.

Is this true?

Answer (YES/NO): NO